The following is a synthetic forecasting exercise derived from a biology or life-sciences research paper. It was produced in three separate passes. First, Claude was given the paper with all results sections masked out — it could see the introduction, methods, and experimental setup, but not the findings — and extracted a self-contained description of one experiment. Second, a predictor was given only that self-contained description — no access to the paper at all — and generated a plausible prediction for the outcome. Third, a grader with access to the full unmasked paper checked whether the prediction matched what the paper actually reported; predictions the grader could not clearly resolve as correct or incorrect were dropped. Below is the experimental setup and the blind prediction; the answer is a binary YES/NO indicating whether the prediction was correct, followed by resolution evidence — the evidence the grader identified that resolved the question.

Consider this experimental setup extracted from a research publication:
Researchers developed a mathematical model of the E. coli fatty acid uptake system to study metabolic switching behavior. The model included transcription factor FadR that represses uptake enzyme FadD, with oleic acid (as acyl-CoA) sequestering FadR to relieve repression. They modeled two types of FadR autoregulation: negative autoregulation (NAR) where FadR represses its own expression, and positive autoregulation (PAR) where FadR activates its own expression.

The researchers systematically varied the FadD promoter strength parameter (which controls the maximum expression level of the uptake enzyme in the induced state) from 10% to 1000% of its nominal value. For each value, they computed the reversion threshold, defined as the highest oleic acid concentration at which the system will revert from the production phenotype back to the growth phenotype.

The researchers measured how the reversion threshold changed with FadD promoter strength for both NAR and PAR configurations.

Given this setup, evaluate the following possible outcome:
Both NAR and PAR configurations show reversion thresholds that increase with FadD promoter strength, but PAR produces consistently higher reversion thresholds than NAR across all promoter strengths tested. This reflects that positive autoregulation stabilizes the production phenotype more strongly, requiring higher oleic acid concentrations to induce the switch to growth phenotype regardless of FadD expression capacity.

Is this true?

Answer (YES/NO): NO